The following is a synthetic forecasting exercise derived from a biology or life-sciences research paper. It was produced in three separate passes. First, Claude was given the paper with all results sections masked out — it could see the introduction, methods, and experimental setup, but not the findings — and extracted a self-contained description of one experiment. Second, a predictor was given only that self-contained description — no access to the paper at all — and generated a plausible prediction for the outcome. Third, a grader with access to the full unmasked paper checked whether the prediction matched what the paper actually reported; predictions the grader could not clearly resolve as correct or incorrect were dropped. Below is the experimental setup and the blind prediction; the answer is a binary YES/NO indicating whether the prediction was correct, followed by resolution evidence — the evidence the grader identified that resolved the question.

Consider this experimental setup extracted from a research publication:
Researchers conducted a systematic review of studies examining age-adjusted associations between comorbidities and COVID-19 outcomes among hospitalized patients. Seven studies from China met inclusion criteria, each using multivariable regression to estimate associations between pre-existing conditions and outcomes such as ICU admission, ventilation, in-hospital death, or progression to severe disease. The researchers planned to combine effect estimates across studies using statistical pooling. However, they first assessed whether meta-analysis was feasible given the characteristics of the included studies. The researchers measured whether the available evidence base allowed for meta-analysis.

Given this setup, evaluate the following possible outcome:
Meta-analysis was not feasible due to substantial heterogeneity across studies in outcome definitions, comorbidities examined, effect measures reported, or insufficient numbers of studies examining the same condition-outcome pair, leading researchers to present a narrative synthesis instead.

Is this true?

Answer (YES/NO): YES